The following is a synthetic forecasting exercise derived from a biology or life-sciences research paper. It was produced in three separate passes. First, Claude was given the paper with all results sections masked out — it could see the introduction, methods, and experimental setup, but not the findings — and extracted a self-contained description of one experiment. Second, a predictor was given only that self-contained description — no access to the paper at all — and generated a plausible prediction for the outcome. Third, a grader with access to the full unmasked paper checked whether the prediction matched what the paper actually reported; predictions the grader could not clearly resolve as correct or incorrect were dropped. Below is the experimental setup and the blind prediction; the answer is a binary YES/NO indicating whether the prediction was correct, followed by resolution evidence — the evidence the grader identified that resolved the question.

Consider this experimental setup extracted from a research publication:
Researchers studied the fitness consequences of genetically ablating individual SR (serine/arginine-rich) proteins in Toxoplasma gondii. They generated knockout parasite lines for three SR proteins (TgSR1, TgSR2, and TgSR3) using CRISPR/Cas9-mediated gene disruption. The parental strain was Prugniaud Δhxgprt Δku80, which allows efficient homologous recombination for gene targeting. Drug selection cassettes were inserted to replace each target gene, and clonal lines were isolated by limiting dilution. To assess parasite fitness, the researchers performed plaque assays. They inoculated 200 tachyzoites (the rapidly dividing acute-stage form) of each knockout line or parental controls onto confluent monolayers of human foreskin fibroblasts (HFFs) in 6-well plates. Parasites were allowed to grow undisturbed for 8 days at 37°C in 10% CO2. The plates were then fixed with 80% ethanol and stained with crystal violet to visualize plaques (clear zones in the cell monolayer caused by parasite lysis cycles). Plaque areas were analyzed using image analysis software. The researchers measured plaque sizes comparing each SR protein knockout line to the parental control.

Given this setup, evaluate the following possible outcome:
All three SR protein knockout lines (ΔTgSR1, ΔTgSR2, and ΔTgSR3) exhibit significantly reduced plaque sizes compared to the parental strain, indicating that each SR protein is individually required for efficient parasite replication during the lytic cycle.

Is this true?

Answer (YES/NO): NO